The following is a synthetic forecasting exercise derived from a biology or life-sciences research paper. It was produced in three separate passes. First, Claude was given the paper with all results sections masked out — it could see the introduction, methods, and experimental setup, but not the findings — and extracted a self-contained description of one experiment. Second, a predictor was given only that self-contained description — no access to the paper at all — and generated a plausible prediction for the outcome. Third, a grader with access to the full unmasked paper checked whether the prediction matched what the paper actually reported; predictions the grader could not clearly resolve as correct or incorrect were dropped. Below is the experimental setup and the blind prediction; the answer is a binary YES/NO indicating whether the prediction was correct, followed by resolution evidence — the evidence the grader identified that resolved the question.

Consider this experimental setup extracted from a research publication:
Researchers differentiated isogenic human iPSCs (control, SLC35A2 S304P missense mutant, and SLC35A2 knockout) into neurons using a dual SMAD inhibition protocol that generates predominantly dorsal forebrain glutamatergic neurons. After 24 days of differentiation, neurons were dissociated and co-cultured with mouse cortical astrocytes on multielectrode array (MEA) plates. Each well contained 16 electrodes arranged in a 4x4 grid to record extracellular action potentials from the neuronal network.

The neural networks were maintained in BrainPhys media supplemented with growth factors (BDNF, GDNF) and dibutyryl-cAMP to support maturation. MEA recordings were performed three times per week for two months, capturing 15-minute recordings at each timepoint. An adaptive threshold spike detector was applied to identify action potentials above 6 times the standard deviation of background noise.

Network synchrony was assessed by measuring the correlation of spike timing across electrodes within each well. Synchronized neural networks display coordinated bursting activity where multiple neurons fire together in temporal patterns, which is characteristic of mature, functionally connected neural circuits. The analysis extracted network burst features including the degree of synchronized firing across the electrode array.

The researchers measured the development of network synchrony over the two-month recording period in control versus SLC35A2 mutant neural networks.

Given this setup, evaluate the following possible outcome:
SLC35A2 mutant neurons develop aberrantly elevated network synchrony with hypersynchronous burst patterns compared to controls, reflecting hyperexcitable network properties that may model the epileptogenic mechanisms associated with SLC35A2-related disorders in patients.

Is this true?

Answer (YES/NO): NO